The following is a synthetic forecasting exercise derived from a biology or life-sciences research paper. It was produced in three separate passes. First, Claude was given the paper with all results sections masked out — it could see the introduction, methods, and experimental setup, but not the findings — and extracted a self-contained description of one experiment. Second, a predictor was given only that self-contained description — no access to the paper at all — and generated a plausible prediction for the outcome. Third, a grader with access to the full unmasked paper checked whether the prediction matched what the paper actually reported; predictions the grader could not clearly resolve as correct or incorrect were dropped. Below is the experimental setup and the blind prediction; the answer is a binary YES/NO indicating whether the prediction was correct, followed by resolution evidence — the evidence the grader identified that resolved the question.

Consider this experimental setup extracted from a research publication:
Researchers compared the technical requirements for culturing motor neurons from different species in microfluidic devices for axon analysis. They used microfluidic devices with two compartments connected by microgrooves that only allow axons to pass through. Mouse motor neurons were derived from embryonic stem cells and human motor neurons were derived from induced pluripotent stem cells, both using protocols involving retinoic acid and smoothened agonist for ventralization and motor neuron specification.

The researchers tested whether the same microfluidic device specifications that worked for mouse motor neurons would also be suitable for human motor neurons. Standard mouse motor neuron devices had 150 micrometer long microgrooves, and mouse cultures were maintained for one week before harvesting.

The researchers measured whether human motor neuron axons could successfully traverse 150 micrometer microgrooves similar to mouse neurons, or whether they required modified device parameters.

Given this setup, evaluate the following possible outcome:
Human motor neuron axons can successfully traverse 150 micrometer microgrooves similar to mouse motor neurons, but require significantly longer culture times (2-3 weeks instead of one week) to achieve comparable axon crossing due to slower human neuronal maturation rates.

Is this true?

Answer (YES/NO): NO